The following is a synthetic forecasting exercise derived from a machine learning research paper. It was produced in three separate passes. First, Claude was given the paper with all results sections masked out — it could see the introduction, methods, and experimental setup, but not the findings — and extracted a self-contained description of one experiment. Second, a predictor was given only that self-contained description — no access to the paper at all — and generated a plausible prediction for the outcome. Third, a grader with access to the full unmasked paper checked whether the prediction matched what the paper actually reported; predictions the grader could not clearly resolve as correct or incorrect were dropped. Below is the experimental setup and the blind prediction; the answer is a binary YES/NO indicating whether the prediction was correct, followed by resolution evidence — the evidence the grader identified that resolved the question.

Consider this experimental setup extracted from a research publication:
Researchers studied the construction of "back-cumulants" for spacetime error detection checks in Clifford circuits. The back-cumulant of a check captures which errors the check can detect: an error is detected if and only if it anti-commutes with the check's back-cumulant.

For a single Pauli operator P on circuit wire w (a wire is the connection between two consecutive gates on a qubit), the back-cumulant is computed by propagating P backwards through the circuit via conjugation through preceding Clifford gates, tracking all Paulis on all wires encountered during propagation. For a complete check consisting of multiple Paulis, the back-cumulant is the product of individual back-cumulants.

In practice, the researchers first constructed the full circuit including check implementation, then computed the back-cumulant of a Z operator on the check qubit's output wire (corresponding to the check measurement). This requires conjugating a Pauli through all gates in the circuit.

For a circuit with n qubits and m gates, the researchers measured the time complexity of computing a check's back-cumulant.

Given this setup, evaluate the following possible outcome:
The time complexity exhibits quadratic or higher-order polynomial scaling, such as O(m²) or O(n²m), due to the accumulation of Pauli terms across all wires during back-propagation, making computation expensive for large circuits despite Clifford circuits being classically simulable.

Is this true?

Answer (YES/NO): NO